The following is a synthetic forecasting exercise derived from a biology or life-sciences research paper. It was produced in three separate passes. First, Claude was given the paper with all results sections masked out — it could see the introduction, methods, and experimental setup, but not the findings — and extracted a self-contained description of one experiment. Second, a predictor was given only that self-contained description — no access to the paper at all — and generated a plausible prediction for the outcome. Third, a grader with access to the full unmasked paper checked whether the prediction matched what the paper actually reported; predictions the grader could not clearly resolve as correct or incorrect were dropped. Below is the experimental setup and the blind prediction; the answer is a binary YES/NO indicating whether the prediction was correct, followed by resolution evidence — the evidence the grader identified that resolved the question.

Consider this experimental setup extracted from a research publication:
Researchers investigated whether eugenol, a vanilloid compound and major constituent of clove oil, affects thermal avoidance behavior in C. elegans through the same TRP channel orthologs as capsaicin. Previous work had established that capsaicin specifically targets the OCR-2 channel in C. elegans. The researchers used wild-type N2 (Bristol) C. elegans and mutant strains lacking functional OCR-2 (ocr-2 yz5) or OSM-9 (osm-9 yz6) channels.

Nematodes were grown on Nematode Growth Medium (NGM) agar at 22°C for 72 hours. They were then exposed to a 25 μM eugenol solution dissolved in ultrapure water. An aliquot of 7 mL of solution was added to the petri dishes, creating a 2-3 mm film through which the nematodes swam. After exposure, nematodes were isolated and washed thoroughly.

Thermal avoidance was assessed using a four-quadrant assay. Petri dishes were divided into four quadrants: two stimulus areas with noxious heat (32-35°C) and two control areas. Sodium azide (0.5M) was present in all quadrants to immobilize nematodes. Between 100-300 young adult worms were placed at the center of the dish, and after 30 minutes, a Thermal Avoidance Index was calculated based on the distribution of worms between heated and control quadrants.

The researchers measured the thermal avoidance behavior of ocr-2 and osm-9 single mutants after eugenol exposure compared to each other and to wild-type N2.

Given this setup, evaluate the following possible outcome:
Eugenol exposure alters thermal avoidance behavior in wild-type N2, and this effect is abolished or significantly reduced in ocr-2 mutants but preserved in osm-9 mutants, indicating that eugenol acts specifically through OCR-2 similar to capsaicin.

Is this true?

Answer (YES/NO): NO